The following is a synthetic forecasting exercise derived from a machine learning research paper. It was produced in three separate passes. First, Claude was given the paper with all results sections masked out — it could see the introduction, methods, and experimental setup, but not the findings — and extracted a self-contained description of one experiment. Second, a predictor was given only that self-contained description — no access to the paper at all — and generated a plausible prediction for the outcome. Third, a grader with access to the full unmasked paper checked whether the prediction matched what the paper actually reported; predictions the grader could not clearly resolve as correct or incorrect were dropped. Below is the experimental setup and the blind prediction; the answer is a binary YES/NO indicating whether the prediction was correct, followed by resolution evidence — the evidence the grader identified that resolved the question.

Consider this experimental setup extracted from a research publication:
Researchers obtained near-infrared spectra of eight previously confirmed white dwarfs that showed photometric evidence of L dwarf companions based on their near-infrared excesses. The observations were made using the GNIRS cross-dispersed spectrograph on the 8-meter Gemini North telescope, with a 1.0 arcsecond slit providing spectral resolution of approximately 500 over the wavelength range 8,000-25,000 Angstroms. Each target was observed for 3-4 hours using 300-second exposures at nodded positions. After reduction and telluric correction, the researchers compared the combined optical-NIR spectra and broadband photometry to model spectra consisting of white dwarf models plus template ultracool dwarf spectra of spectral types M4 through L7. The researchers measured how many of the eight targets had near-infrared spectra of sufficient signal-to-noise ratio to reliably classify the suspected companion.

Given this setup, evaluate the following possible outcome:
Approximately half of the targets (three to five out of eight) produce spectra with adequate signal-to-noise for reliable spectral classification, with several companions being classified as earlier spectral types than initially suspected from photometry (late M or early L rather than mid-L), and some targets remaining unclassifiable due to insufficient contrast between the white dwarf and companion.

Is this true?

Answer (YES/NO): YES